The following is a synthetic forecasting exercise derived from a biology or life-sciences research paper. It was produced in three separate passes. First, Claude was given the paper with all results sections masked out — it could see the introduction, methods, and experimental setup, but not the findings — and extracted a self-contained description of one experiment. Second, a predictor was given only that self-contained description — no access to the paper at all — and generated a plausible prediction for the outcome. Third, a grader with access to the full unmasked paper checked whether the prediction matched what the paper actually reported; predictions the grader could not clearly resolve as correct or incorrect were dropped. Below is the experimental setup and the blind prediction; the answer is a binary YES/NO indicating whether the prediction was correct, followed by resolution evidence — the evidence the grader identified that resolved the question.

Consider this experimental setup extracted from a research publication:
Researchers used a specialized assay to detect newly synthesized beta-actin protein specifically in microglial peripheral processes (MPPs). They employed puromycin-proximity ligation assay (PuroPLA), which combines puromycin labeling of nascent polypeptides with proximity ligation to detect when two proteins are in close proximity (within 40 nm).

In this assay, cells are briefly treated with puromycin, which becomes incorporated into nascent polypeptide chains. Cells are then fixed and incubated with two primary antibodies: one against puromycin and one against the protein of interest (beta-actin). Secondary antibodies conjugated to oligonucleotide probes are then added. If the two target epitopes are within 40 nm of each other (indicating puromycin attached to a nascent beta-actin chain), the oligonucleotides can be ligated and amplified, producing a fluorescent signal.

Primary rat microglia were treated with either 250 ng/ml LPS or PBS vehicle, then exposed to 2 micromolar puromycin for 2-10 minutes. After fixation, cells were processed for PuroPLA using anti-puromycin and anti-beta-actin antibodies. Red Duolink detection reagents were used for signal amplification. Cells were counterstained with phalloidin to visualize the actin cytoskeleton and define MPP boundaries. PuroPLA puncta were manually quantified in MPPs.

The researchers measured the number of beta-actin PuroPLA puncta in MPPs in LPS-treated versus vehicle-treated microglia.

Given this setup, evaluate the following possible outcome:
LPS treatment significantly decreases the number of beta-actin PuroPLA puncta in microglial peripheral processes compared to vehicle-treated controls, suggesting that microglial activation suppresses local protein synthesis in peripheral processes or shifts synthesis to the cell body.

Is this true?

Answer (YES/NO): NO